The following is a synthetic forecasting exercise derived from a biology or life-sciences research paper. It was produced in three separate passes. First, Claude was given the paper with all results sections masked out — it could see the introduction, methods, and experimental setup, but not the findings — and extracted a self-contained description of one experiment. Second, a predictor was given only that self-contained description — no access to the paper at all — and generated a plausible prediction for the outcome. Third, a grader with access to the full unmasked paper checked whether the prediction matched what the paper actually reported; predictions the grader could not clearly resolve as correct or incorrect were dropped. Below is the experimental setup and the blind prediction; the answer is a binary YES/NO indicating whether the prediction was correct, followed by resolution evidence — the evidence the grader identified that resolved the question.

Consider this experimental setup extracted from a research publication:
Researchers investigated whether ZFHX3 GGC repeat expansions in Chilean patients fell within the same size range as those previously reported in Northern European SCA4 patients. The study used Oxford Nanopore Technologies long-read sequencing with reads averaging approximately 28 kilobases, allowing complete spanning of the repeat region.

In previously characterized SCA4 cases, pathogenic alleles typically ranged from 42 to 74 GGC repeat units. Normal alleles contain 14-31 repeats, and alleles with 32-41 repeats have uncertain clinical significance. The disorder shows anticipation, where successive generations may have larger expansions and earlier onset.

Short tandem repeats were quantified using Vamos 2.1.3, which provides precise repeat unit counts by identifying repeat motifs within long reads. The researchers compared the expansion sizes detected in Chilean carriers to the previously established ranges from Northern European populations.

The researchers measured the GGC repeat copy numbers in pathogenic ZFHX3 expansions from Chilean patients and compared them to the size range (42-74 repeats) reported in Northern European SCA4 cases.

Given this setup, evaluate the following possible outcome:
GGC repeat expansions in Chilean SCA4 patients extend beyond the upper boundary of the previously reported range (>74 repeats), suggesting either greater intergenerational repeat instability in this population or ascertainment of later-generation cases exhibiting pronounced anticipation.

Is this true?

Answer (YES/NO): NO